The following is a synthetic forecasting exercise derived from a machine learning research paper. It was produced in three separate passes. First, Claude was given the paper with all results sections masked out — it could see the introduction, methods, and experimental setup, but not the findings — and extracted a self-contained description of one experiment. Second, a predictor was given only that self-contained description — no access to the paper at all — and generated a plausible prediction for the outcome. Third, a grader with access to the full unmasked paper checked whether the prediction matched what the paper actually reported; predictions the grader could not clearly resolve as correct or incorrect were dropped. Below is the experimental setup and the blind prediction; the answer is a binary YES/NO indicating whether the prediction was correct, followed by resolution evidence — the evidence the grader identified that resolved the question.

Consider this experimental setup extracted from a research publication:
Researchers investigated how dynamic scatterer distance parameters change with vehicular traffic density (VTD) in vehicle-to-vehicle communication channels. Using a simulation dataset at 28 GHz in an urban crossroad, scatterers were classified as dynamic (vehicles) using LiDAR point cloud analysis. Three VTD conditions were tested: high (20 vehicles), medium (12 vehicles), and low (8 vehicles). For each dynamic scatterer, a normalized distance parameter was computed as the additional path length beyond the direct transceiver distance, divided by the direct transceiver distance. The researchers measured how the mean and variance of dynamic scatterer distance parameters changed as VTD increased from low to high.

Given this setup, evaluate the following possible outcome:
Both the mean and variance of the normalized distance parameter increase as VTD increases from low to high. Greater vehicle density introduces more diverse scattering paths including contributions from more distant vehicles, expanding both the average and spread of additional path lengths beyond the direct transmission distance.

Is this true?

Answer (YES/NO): YES